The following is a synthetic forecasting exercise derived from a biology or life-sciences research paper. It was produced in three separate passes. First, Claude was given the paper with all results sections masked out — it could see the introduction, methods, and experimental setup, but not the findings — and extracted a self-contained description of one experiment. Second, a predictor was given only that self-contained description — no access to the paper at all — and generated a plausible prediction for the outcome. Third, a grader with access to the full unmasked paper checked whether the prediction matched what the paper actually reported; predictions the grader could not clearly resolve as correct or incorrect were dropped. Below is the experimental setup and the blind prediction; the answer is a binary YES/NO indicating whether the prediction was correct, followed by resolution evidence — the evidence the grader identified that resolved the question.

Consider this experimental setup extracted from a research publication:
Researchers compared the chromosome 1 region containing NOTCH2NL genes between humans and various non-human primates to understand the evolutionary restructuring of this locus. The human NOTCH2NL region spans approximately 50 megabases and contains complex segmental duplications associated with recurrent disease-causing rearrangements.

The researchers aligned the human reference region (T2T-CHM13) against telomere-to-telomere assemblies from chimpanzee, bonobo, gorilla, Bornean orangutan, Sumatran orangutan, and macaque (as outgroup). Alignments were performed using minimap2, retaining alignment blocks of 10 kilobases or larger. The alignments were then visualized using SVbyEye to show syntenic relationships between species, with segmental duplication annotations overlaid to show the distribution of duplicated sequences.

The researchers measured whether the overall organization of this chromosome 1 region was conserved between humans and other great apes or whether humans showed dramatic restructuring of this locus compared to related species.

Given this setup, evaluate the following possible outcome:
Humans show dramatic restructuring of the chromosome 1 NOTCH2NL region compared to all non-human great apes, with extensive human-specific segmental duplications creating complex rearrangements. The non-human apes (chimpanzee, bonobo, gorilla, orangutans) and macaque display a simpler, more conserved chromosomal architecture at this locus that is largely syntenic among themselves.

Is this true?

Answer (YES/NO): NO